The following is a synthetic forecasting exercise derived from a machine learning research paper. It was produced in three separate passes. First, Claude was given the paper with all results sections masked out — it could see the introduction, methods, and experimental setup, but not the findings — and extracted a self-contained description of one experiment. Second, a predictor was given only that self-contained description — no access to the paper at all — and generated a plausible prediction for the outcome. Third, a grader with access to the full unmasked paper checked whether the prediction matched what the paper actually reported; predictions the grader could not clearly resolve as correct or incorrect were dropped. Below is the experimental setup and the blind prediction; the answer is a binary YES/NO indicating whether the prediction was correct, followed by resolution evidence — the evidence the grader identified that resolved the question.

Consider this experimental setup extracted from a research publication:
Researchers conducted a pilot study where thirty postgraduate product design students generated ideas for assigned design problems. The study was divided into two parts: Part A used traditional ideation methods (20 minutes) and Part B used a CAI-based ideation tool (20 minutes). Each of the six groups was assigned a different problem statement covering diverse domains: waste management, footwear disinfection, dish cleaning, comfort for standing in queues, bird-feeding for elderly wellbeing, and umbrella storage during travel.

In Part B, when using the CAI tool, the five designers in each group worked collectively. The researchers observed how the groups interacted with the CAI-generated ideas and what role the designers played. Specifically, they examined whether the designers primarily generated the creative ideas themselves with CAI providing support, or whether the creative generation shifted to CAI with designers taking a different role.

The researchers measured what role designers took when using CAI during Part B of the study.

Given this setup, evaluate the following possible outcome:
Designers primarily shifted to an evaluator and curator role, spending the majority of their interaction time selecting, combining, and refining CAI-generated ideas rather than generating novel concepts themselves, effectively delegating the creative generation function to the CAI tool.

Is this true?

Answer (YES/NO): YES